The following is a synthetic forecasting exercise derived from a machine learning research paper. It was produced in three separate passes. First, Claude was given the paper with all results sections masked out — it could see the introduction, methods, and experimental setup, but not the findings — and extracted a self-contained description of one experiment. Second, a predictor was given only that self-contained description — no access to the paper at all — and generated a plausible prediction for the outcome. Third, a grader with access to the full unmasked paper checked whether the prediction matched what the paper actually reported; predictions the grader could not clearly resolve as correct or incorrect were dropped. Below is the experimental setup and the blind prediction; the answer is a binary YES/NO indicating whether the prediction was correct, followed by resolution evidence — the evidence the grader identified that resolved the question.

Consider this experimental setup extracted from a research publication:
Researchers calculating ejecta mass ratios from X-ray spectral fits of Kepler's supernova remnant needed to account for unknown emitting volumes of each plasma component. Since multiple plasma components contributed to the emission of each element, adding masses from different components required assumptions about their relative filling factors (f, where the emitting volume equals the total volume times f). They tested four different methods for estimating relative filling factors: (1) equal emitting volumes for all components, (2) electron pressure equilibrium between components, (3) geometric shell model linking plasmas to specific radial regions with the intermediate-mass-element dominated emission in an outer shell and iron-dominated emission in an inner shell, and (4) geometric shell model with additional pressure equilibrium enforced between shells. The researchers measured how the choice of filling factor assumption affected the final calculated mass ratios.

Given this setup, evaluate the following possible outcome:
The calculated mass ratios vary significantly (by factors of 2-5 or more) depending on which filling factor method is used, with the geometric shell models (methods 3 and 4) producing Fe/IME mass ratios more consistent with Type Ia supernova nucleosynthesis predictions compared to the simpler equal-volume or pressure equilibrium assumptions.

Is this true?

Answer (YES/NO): NO